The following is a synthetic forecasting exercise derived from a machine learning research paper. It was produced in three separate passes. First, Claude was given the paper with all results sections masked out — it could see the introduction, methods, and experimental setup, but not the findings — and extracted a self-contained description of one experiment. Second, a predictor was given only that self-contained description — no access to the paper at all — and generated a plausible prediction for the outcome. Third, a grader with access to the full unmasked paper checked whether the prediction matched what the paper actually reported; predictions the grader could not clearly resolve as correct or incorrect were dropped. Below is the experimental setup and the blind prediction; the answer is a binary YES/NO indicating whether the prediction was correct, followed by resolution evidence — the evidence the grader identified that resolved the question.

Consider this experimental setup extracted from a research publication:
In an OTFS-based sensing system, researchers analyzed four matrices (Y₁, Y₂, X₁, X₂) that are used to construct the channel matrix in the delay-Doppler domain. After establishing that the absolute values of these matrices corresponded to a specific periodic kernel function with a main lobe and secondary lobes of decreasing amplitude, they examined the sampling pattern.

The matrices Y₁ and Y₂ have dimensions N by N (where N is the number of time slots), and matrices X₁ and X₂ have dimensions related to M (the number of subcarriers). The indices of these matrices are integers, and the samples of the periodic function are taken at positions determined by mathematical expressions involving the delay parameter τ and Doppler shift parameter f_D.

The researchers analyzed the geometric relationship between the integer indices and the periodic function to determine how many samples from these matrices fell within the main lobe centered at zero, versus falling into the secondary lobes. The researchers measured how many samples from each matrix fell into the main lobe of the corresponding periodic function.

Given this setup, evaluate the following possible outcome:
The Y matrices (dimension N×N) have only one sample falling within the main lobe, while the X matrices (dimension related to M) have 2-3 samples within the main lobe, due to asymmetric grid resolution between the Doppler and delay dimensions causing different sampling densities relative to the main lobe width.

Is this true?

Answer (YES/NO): NO